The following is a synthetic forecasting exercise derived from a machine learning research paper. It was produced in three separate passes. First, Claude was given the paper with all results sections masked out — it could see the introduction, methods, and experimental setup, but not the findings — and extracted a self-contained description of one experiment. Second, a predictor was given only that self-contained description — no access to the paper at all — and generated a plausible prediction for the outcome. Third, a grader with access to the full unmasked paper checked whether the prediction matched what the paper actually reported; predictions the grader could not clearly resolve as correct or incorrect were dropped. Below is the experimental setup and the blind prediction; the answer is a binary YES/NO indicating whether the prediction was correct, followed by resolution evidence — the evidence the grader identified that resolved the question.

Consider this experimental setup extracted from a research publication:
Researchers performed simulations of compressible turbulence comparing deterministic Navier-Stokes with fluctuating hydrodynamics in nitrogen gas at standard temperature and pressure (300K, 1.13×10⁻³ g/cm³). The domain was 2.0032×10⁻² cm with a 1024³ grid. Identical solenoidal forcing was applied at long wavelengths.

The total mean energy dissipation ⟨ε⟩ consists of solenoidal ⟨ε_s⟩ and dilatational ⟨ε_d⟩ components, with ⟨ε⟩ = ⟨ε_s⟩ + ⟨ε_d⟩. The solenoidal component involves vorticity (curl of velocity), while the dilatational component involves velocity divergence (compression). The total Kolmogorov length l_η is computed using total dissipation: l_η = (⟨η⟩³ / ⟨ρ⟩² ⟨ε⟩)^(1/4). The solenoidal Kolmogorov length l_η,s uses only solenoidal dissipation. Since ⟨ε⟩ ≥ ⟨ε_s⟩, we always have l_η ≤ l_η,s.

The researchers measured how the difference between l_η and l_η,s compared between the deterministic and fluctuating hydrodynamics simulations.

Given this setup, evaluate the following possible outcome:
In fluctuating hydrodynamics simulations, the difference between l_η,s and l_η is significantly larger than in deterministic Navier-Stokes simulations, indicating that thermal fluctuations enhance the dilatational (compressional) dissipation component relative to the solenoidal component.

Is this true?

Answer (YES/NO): YES